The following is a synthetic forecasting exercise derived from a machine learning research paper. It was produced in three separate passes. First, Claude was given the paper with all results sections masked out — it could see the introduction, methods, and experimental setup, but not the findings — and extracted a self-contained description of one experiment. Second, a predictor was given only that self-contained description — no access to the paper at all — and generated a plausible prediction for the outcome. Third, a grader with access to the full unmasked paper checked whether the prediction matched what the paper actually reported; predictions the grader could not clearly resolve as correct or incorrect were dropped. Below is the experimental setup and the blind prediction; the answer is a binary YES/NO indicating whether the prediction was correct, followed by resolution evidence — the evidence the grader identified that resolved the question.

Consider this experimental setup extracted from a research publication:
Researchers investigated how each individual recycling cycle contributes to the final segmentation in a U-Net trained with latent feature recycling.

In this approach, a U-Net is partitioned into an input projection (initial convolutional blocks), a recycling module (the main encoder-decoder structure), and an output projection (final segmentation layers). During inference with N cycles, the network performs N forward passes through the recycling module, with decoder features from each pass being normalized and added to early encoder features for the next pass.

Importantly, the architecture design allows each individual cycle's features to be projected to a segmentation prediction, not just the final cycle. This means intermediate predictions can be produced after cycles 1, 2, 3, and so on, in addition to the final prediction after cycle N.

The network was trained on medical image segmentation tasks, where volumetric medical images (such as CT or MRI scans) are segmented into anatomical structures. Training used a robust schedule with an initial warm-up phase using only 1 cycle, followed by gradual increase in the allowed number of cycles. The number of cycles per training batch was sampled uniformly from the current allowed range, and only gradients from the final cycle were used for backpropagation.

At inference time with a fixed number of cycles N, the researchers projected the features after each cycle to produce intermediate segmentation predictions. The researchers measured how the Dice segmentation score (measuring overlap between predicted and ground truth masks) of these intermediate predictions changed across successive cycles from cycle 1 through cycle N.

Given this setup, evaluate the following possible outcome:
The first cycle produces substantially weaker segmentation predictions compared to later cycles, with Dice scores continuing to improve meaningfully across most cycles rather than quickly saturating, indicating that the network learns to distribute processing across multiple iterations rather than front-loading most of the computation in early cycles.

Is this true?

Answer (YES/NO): NO